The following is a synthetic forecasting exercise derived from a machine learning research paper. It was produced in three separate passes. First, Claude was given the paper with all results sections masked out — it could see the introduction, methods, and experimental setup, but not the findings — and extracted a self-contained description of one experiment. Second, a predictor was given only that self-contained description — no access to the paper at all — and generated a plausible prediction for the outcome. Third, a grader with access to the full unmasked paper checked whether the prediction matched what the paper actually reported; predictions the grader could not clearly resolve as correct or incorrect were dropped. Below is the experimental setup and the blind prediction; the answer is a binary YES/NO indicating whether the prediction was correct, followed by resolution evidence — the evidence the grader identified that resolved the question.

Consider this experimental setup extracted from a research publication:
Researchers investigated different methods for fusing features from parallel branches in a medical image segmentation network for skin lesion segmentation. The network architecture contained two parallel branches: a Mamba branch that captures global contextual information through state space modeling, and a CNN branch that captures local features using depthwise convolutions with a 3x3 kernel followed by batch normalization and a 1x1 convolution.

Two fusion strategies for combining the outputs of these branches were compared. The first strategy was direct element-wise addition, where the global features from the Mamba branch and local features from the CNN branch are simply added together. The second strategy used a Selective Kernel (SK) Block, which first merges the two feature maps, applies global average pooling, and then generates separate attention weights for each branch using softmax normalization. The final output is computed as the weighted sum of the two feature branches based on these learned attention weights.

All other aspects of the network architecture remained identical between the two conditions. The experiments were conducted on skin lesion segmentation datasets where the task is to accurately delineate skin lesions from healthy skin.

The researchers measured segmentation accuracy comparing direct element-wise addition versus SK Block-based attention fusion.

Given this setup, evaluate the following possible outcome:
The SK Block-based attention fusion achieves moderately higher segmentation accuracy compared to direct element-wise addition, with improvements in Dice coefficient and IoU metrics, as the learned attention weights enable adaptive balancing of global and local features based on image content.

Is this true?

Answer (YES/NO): YES